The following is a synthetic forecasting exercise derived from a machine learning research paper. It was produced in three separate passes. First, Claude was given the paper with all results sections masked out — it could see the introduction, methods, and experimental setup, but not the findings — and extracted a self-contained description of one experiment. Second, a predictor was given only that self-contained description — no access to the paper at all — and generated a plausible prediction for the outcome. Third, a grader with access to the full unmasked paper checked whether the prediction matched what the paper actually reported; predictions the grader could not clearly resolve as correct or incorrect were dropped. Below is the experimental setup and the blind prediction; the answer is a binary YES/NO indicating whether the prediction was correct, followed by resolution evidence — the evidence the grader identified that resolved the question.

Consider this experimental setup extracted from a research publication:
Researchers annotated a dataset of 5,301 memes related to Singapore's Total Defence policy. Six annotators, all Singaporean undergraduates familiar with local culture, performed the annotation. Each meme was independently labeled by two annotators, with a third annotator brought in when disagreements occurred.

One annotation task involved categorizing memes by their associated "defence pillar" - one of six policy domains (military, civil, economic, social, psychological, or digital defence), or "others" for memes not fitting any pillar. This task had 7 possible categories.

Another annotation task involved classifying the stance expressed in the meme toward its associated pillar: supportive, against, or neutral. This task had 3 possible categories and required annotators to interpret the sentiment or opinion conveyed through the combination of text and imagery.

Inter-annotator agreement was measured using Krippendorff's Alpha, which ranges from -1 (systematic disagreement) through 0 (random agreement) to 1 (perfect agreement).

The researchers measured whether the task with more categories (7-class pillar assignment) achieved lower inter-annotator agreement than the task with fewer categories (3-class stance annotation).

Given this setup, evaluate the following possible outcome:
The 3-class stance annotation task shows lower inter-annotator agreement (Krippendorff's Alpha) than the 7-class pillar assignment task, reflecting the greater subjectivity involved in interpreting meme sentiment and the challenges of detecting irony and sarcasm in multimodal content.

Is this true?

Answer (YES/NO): YES